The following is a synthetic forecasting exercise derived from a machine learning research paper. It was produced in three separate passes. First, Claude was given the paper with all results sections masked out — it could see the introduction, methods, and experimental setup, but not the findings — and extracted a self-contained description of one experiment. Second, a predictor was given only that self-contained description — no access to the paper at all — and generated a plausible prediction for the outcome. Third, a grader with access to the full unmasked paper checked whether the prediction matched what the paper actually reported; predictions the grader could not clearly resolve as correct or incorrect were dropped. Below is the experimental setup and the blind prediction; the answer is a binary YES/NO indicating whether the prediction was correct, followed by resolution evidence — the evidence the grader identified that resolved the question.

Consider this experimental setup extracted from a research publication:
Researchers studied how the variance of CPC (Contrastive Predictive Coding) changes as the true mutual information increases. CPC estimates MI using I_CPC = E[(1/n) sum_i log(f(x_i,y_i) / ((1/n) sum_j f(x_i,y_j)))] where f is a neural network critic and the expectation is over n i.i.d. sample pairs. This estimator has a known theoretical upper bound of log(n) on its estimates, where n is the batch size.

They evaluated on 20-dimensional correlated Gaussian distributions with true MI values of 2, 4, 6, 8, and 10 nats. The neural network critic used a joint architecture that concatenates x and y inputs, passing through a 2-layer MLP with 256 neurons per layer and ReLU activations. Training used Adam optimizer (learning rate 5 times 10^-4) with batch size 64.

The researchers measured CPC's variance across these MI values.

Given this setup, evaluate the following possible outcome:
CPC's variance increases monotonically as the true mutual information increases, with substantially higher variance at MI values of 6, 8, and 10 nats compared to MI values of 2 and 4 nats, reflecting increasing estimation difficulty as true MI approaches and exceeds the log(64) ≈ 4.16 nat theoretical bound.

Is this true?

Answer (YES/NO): NO